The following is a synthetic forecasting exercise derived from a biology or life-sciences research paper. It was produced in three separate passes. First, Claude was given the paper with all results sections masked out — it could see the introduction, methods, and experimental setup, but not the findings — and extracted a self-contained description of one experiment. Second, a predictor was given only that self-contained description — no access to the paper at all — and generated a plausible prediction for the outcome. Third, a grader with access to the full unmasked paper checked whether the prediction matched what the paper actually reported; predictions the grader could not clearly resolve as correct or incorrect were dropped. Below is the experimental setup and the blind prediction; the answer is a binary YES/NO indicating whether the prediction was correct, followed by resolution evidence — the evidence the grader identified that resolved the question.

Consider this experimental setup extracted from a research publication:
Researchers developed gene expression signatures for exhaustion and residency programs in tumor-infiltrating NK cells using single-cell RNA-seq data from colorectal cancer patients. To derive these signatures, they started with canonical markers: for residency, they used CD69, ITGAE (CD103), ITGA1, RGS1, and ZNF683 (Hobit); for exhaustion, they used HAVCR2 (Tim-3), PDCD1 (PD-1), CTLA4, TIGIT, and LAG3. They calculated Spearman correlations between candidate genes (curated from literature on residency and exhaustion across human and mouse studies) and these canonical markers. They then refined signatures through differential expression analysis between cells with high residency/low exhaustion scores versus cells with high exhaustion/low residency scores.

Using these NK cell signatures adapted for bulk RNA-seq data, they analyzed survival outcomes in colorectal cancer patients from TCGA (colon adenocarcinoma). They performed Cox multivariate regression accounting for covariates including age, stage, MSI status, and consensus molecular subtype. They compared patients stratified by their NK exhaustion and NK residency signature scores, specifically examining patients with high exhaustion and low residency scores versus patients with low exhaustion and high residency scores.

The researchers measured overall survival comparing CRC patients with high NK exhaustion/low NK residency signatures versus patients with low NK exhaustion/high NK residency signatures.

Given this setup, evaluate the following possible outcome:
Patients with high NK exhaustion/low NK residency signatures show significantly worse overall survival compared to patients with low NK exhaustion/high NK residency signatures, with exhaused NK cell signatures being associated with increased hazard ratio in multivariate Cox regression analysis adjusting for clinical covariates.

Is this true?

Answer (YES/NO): NO